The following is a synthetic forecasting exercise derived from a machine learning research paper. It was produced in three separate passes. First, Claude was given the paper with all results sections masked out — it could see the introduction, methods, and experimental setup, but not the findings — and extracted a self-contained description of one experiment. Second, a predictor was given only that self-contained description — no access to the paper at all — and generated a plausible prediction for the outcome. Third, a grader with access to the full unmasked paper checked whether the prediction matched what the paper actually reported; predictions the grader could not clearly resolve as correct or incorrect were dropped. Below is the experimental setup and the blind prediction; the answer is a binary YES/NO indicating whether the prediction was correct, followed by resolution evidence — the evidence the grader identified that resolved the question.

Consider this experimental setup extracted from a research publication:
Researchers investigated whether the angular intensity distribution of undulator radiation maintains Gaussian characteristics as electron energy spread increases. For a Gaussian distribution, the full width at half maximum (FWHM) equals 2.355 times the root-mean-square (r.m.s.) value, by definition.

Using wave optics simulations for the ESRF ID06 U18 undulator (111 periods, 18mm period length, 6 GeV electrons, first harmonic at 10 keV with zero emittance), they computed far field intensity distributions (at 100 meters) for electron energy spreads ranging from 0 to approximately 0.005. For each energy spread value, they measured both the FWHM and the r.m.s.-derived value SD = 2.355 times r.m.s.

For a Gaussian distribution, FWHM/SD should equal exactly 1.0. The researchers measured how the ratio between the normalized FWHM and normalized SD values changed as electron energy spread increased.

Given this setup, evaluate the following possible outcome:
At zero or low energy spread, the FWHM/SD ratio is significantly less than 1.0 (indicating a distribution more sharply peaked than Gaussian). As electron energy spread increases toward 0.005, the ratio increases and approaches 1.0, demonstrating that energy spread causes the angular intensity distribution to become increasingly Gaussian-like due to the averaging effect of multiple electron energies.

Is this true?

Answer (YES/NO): NO